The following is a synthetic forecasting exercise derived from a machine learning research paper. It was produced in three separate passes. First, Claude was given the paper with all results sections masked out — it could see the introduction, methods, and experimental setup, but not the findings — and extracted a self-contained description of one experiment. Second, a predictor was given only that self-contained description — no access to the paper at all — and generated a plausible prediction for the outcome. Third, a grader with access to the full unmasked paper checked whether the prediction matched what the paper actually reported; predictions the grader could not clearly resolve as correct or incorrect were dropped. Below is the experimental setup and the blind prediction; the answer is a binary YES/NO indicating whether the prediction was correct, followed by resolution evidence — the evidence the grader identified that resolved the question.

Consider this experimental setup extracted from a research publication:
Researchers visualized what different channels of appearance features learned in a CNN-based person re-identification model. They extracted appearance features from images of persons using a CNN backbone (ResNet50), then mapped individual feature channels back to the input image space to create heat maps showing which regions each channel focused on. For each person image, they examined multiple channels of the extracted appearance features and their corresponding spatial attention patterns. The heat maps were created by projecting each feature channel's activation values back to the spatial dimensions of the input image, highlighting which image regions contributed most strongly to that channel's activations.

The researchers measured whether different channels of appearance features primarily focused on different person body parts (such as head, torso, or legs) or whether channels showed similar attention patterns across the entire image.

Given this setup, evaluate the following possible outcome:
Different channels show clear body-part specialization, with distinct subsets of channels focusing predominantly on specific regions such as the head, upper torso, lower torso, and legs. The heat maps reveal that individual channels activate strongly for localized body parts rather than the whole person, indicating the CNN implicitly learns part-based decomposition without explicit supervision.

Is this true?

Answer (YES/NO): YES